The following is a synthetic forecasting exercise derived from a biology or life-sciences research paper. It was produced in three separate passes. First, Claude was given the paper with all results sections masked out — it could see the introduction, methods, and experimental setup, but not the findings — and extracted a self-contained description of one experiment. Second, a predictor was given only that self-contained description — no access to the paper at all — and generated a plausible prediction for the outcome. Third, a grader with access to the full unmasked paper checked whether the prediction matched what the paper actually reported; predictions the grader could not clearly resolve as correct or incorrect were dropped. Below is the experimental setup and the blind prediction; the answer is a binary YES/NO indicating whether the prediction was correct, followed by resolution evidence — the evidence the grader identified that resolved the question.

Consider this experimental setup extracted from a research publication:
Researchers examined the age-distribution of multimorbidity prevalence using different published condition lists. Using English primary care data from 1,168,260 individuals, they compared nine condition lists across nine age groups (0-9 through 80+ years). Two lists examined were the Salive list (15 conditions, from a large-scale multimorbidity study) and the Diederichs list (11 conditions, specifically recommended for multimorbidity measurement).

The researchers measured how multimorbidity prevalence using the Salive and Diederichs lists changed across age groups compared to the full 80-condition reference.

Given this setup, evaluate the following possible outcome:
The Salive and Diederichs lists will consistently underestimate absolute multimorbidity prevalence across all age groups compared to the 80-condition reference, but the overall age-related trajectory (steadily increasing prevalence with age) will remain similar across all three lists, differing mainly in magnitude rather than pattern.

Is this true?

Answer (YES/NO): NO